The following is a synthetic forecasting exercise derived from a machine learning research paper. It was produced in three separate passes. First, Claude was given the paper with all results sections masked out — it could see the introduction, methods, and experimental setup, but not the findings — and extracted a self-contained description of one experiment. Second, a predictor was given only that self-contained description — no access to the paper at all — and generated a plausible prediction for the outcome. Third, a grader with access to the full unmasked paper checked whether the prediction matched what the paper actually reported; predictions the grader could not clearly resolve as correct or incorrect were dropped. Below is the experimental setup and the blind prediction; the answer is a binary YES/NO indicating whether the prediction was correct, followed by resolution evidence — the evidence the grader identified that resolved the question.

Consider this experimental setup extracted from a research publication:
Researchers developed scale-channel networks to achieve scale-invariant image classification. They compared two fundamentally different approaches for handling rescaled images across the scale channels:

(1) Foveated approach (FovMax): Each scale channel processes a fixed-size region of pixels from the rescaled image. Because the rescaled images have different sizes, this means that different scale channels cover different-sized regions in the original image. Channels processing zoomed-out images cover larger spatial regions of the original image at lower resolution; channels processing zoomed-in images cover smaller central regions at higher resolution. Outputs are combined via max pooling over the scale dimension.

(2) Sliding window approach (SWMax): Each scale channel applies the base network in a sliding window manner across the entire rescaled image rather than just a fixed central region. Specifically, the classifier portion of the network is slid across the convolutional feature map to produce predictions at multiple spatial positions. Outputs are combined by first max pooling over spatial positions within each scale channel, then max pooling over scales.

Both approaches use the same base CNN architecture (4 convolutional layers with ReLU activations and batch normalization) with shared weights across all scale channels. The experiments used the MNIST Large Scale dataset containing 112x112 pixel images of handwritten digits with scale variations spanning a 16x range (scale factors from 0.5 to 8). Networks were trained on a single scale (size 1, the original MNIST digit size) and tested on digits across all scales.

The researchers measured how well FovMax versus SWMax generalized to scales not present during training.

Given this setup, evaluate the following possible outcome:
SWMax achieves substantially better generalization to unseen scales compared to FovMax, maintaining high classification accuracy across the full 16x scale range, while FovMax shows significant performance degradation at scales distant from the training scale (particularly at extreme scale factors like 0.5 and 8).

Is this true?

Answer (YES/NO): NO